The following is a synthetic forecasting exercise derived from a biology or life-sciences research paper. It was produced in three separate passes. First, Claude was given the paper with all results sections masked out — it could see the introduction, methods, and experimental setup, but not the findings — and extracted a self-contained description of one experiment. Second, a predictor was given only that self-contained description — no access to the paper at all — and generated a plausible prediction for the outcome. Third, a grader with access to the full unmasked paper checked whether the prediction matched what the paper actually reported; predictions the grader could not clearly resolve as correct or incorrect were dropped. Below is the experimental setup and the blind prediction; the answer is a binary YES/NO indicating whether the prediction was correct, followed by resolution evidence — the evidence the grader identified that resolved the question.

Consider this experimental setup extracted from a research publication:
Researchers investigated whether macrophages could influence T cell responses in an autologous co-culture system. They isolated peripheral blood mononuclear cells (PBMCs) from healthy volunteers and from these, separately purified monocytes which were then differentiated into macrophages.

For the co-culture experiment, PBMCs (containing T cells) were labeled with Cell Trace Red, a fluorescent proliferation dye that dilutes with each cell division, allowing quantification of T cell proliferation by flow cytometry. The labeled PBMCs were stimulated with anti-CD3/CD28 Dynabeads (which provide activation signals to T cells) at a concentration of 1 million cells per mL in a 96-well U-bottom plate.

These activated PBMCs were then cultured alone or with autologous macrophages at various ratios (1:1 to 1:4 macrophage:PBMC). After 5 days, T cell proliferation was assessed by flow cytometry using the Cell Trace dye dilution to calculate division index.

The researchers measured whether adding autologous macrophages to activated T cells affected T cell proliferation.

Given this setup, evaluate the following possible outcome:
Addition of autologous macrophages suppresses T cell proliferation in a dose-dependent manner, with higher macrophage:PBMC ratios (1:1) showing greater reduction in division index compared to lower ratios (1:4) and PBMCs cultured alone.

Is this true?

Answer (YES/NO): NO